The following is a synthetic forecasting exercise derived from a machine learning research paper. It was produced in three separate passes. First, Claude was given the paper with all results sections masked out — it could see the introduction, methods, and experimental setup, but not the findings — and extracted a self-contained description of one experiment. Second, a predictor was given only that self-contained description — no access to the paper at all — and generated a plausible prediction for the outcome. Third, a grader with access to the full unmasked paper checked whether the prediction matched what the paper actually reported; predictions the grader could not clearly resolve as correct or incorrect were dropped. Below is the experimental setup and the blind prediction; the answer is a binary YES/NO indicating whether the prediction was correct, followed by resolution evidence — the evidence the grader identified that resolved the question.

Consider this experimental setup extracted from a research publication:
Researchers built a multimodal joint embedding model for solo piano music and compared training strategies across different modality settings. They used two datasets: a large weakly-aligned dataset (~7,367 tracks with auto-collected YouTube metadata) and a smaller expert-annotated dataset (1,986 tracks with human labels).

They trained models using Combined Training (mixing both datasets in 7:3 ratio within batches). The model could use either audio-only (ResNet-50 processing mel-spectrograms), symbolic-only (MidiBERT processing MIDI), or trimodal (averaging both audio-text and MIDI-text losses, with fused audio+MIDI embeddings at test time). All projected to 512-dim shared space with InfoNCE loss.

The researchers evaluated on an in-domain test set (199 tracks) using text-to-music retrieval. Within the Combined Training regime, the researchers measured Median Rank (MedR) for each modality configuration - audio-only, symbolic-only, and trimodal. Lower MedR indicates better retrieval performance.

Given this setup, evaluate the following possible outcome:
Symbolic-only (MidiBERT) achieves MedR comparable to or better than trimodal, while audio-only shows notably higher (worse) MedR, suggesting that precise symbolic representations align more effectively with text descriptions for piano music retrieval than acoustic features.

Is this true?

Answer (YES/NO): NO